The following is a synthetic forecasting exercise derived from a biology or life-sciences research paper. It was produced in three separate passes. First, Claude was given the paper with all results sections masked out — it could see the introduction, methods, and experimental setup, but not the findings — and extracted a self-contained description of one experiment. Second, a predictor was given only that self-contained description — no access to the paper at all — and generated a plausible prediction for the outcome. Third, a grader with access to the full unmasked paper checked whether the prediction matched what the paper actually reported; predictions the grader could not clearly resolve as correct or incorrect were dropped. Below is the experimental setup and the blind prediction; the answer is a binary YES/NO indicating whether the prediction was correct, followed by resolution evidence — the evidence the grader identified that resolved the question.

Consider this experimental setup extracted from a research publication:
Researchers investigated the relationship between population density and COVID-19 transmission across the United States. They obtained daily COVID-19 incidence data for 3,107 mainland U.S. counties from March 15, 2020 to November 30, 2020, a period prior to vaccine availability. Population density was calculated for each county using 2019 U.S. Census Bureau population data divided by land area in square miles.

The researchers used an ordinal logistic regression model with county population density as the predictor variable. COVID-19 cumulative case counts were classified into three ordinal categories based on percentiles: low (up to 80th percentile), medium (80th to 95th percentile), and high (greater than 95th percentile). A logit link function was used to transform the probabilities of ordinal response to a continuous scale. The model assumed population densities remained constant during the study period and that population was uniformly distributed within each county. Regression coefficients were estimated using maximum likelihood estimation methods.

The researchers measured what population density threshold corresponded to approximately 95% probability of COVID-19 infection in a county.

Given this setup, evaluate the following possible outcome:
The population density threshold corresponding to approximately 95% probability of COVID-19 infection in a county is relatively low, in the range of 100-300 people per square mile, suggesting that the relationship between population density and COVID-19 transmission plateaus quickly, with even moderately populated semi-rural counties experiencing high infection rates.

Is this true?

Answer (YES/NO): NO